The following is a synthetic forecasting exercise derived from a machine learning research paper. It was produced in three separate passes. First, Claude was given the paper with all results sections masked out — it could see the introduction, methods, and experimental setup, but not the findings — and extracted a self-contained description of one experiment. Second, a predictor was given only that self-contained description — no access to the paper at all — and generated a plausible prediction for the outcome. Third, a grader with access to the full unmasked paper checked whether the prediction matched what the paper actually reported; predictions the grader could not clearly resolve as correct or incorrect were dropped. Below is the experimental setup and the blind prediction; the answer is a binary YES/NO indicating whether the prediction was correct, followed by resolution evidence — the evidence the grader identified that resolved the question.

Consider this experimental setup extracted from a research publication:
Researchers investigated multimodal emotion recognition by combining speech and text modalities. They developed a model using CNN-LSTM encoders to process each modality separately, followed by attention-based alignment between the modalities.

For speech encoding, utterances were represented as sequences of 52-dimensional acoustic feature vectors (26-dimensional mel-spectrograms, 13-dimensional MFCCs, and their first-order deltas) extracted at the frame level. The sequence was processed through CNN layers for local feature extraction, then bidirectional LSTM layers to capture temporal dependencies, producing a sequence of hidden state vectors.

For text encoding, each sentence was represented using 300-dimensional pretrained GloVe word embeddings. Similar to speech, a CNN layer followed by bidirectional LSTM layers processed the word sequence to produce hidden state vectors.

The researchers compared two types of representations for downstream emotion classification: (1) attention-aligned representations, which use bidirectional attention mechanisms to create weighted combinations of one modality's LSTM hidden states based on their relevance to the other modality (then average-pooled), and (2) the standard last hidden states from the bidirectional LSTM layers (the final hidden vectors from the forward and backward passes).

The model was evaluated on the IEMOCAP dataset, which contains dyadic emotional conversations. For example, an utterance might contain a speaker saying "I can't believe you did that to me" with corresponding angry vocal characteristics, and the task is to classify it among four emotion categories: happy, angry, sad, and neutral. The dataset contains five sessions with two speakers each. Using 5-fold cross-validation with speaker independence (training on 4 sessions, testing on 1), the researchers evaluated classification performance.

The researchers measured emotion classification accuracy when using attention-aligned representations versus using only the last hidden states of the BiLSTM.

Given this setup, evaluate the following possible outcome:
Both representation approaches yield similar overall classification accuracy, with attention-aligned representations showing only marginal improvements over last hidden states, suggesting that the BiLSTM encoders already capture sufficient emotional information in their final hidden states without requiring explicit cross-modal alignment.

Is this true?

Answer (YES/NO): NO